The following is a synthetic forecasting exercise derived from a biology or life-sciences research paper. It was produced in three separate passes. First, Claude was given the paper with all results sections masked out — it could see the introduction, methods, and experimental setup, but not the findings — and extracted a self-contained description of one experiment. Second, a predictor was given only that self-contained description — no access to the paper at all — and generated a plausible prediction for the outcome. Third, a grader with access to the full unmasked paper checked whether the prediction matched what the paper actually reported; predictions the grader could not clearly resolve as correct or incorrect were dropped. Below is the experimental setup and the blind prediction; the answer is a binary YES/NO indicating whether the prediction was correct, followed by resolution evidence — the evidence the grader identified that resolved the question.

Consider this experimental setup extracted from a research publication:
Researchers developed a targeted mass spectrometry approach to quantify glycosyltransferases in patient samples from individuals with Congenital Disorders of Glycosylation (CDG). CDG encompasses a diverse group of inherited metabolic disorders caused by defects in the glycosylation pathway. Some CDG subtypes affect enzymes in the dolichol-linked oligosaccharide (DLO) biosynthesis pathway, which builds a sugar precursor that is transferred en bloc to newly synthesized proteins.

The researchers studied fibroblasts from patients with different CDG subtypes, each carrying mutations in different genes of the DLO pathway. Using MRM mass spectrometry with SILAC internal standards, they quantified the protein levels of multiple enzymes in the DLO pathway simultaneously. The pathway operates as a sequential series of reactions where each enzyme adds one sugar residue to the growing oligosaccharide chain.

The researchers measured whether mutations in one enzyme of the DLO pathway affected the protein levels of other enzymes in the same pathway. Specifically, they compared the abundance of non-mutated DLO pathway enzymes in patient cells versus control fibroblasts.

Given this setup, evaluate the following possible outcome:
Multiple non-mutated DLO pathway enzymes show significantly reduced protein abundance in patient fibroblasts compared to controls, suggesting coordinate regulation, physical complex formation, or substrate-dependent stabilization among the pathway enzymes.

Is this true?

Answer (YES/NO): NO